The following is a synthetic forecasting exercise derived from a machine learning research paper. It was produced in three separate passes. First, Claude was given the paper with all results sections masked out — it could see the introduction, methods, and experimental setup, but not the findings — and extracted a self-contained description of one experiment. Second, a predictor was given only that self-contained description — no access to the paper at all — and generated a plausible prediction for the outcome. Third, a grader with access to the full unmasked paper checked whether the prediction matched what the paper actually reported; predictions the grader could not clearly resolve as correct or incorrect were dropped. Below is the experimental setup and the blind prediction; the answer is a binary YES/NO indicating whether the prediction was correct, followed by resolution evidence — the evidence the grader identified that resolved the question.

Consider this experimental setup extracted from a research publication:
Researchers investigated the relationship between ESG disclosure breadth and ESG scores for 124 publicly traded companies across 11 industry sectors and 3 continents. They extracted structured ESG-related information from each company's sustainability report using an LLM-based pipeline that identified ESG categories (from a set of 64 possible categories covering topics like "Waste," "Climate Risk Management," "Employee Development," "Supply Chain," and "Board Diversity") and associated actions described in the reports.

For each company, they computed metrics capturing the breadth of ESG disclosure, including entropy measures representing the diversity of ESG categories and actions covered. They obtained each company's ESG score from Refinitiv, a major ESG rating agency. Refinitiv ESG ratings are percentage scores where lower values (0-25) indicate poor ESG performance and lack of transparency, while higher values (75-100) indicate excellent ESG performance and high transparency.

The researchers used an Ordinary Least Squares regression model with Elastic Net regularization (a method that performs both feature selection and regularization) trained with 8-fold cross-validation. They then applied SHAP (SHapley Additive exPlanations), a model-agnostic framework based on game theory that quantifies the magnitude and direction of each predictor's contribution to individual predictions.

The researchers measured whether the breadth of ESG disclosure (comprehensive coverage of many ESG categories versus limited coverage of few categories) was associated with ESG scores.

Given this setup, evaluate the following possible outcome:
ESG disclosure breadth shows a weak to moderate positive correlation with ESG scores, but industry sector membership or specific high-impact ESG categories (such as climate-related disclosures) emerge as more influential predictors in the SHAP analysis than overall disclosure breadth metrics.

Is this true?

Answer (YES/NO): NO